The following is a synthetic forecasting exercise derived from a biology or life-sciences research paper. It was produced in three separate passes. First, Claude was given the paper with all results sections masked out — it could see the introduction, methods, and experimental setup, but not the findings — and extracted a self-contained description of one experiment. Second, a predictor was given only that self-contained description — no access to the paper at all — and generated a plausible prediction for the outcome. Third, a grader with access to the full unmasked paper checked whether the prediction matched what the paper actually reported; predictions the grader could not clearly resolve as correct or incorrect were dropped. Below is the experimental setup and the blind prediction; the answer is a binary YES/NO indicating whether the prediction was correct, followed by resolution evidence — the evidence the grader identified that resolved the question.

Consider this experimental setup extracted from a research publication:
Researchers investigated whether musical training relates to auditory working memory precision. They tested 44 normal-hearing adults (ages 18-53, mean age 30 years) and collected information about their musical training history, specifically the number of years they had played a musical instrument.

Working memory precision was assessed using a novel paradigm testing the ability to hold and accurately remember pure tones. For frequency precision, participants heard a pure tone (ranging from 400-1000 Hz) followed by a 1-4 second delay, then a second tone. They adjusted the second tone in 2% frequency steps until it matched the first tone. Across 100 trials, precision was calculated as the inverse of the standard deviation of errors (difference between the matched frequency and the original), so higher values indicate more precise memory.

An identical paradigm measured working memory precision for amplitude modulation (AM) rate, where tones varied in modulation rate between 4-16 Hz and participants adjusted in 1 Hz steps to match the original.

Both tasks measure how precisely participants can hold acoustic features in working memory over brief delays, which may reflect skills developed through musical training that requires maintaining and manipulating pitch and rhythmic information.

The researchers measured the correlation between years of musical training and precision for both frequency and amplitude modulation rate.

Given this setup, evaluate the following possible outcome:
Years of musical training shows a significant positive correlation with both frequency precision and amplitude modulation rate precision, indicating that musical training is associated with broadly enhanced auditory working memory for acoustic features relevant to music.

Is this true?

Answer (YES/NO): NO